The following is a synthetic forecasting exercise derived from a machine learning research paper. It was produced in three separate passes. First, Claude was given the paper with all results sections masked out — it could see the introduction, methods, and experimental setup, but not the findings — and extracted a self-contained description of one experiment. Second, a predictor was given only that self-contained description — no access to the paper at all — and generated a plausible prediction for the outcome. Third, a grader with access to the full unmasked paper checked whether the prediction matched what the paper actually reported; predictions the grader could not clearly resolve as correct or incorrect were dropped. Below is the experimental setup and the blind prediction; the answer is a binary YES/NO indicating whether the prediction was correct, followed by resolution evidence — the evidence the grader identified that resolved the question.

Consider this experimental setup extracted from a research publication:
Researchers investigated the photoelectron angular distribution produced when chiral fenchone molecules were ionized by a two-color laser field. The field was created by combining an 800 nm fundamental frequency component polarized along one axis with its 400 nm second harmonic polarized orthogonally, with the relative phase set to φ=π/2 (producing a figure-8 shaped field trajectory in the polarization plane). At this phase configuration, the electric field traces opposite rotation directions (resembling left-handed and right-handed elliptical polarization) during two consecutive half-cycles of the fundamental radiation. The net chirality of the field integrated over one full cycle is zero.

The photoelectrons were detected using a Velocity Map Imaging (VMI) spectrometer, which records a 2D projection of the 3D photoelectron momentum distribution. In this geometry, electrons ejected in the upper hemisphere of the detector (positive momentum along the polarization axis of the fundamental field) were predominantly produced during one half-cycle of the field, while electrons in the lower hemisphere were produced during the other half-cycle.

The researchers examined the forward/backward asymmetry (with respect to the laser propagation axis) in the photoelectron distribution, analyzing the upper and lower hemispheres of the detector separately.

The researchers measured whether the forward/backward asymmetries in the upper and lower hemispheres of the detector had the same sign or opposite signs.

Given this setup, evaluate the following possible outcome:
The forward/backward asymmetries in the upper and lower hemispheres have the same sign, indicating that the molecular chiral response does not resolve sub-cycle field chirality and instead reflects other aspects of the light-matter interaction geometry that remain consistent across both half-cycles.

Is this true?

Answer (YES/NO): NO